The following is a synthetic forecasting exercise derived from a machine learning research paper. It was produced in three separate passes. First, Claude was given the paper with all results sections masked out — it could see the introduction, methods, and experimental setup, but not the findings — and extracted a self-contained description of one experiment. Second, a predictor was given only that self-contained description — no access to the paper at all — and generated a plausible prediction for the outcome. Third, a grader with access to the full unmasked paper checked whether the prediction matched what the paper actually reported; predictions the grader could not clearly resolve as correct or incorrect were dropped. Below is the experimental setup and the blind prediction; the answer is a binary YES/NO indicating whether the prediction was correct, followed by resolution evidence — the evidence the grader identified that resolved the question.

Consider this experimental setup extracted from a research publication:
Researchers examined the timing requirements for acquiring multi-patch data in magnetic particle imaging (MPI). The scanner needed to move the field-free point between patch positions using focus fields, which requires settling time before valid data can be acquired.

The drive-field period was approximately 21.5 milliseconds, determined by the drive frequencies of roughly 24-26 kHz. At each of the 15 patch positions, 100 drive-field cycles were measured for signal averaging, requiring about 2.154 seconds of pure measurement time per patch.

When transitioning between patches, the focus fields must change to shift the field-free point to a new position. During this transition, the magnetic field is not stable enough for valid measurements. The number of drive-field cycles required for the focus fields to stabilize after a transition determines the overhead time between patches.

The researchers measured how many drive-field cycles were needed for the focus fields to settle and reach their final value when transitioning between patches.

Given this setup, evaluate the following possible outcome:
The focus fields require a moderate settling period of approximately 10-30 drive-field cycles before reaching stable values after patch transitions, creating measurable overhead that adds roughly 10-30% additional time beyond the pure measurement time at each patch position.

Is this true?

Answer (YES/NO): NO